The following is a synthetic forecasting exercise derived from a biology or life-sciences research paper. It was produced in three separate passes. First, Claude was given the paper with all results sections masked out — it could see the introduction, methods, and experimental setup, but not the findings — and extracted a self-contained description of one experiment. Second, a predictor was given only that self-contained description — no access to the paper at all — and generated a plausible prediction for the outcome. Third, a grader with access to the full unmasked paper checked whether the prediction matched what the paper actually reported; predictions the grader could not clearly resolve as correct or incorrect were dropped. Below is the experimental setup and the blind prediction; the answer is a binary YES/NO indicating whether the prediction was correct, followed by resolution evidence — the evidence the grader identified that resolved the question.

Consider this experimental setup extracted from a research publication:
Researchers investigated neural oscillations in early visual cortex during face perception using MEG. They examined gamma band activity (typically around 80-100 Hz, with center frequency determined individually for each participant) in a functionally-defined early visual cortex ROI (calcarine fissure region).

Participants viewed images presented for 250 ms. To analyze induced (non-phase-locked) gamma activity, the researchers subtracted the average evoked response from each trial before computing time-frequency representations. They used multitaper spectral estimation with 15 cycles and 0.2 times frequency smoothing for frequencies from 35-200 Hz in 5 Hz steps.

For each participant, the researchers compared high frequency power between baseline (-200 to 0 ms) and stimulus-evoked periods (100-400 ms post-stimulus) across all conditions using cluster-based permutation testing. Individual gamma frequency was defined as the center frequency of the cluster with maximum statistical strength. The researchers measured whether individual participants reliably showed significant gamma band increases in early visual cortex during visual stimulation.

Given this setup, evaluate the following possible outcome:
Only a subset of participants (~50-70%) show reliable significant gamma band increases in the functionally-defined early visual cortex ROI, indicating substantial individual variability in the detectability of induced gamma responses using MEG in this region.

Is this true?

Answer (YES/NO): NO